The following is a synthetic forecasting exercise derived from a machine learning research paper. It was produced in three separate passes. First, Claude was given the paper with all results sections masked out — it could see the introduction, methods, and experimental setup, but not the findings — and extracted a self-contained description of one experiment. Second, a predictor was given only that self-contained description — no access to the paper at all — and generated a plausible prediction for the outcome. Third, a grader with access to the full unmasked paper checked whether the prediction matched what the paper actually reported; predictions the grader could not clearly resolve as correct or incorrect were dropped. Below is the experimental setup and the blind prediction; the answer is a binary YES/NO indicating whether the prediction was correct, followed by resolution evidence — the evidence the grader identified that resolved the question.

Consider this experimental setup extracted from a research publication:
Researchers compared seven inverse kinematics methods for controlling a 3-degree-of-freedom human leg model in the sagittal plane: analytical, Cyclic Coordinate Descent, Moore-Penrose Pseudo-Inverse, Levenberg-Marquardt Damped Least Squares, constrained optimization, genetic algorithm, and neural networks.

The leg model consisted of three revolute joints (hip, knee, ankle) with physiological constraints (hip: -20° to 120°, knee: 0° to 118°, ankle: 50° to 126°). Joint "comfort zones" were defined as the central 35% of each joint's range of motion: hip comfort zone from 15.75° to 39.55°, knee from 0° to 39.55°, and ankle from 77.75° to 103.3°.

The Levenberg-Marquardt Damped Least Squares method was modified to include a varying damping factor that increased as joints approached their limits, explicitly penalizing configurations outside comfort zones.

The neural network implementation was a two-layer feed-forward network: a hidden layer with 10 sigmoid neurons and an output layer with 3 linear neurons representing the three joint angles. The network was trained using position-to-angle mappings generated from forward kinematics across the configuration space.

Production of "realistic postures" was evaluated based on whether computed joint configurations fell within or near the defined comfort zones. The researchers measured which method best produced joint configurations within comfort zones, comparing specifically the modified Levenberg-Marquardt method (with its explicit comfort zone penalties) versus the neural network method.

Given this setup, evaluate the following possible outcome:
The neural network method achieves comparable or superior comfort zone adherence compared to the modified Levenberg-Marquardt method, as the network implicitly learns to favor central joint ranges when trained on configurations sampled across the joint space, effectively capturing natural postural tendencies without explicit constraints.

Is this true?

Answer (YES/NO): YES